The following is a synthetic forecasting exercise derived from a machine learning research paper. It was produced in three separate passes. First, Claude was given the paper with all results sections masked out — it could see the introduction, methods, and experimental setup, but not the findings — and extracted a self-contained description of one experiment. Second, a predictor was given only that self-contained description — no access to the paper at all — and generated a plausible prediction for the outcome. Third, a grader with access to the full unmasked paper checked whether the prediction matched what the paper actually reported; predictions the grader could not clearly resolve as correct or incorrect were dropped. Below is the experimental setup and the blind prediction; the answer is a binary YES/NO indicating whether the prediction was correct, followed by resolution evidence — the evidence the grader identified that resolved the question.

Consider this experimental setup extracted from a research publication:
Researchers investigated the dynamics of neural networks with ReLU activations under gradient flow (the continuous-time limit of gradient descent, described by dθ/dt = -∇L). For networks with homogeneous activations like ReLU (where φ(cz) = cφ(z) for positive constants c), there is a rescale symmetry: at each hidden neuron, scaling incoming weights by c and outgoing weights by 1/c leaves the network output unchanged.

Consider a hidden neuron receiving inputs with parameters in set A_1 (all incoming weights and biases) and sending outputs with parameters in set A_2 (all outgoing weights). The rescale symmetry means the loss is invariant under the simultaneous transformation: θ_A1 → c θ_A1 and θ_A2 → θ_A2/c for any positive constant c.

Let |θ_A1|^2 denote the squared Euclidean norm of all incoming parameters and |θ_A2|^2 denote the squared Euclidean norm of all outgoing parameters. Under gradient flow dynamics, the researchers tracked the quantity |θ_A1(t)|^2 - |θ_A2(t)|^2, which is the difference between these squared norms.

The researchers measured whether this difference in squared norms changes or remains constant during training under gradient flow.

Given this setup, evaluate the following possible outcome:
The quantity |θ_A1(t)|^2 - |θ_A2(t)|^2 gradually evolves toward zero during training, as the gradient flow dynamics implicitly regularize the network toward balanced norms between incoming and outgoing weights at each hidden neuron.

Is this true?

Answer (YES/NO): NO